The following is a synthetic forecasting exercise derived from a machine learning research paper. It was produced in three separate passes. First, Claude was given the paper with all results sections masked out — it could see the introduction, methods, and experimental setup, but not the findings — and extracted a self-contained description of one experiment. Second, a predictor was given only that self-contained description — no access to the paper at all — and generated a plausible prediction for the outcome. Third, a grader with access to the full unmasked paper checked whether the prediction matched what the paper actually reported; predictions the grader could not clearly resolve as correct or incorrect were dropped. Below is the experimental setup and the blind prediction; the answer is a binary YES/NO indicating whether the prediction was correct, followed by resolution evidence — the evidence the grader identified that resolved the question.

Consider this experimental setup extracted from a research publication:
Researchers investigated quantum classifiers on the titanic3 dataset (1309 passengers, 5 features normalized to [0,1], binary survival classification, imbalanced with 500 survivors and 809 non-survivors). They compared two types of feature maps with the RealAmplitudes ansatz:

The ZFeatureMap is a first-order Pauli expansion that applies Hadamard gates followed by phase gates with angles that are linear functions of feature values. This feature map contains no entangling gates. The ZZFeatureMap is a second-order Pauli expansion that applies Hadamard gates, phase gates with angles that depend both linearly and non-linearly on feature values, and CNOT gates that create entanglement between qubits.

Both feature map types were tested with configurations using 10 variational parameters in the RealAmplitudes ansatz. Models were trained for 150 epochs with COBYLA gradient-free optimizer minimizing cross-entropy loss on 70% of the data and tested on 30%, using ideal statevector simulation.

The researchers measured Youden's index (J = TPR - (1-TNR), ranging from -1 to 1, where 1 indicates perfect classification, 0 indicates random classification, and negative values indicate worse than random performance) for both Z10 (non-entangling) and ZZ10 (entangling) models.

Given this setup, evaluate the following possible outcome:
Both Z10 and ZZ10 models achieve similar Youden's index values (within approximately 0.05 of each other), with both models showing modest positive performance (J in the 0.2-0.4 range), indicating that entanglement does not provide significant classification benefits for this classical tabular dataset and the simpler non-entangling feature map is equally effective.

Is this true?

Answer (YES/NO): NO